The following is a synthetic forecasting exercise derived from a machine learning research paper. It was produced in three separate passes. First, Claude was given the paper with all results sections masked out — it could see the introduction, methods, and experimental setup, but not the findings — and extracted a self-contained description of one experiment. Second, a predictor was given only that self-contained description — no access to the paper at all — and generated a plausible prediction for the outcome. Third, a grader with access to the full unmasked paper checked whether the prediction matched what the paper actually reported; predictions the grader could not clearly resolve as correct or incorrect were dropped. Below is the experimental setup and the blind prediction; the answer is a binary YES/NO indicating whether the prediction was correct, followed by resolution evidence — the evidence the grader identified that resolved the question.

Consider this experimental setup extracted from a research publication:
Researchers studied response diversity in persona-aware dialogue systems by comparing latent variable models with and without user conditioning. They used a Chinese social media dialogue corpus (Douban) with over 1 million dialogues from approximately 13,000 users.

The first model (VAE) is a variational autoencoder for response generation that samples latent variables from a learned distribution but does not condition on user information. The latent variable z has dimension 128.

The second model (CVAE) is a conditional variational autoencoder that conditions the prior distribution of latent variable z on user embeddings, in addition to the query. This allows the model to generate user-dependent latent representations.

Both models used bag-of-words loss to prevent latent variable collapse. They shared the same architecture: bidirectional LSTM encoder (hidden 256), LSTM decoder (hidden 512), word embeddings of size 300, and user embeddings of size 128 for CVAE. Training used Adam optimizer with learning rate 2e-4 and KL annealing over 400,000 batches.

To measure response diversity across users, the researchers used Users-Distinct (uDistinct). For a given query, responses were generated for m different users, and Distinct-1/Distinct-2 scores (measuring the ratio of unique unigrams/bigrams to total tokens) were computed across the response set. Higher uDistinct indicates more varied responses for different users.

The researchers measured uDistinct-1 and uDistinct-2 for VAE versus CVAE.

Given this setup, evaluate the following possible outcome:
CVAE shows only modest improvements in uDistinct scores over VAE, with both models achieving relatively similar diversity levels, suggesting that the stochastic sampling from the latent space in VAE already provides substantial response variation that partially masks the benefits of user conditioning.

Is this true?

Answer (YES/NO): YES